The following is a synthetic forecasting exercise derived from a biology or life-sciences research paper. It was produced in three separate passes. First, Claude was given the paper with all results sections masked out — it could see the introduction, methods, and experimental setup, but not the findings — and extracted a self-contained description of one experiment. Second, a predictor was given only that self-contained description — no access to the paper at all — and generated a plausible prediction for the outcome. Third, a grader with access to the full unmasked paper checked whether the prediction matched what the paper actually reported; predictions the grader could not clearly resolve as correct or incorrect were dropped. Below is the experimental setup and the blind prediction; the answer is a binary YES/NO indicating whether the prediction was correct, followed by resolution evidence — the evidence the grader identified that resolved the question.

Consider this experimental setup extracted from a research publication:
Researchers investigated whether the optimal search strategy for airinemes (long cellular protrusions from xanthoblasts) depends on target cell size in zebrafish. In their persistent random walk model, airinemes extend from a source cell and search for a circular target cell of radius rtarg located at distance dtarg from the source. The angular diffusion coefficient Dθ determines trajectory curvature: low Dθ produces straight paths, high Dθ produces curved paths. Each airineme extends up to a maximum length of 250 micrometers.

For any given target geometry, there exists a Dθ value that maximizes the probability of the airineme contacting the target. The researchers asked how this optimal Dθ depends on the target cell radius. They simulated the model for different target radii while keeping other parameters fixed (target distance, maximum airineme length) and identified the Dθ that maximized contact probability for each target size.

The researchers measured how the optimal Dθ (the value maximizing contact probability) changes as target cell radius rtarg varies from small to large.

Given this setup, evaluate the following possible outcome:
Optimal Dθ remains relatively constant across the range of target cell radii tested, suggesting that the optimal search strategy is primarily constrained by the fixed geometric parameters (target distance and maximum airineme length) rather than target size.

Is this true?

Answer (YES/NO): NO